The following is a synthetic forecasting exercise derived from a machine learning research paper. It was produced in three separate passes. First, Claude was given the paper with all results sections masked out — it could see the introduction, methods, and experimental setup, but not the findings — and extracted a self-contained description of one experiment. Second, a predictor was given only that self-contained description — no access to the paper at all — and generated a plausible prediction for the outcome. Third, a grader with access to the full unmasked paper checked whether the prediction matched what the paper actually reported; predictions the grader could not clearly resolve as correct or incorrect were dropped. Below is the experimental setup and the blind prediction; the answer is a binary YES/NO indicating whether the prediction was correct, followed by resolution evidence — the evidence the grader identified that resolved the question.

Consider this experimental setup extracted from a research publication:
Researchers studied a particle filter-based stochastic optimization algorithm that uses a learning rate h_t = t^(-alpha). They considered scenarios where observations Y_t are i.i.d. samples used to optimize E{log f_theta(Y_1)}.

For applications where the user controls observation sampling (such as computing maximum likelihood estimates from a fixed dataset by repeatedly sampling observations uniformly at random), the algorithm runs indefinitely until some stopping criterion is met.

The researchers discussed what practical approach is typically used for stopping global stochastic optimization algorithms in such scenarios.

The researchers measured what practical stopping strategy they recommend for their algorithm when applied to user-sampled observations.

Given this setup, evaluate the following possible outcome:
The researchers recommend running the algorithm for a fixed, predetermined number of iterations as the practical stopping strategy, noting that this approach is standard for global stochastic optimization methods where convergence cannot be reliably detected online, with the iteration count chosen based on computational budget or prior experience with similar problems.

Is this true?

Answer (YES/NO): NO